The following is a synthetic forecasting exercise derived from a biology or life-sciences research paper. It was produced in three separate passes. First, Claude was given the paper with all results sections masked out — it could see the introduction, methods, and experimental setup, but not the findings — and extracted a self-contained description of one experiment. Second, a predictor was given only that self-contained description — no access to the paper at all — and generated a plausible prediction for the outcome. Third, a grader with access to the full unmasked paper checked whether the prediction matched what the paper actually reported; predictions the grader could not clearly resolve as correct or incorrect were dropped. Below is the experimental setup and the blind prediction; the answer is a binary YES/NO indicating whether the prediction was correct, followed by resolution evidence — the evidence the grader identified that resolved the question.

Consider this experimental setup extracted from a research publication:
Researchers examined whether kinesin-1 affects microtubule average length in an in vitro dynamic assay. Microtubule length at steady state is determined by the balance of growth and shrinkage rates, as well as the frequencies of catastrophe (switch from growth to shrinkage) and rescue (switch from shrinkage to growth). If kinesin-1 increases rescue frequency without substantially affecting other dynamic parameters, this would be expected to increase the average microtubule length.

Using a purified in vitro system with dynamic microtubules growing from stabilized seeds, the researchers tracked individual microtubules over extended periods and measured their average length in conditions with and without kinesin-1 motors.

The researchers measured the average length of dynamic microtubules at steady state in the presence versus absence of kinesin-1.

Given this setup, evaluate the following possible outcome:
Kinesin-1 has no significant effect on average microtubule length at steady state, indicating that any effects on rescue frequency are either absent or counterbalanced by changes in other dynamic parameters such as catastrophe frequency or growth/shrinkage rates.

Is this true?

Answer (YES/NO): NO